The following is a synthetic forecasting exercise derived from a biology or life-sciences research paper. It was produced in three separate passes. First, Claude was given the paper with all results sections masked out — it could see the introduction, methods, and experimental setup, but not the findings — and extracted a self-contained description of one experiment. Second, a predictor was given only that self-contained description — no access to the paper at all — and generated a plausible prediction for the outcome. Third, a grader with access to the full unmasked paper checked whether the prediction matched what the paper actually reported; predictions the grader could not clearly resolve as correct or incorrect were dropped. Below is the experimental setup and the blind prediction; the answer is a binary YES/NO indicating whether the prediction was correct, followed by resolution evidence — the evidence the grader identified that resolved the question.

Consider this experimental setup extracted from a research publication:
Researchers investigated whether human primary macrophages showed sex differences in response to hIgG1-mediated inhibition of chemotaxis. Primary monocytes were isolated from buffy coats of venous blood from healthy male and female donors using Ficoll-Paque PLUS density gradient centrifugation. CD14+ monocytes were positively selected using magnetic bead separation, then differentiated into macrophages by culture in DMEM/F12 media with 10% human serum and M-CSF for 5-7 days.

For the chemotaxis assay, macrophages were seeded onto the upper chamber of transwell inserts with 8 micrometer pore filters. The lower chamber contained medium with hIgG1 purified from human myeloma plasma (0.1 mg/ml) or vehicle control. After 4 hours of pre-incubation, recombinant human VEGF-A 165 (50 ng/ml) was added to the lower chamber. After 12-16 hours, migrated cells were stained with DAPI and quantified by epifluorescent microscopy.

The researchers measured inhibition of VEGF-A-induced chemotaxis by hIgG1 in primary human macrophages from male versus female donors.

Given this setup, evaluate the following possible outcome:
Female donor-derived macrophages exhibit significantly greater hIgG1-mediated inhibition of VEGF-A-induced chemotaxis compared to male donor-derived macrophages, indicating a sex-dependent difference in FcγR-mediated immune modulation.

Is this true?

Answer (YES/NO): NO